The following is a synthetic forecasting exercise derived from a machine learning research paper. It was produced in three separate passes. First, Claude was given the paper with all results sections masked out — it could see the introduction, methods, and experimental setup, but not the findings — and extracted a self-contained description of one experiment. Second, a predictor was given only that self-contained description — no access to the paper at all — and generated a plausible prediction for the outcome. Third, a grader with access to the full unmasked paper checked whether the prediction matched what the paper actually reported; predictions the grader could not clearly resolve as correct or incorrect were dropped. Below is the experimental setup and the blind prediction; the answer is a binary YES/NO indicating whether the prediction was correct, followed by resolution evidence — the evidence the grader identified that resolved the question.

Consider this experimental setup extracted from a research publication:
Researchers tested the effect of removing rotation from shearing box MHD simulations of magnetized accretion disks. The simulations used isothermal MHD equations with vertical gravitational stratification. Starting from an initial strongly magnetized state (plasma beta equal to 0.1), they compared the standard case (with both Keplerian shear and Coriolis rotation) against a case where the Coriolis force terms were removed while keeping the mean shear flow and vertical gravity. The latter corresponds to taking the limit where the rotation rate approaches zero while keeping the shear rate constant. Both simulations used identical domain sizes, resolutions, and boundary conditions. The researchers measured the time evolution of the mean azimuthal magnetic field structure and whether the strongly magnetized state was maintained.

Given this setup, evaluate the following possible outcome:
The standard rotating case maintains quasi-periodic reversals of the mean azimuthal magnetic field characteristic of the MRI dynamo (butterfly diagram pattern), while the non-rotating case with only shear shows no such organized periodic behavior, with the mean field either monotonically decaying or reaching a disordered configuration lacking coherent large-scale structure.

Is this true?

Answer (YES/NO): NO